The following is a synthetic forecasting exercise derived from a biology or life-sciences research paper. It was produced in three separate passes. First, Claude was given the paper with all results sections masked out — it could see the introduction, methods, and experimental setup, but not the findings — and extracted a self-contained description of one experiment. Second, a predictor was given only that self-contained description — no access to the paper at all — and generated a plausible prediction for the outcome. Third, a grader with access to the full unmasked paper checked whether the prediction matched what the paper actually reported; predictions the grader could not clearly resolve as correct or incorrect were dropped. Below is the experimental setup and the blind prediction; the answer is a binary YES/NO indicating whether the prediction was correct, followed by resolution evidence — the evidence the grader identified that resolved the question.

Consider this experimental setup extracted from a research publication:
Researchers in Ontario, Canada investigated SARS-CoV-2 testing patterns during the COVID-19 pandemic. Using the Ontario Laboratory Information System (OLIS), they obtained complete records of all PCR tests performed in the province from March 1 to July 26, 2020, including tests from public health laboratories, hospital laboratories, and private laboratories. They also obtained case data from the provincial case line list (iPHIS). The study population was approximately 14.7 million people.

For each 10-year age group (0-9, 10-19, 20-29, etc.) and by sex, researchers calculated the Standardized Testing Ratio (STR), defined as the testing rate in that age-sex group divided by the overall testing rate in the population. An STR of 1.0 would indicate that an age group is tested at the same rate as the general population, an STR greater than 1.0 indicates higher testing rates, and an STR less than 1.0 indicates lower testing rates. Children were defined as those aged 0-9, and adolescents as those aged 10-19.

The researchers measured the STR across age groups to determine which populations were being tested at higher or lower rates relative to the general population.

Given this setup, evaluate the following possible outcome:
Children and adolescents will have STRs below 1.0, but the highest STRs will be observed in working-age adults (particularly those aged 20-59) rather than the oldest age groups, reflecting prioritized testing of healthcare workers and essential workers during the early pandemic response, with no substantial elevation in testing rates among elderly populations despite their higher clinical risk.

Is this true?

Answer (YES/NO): NO